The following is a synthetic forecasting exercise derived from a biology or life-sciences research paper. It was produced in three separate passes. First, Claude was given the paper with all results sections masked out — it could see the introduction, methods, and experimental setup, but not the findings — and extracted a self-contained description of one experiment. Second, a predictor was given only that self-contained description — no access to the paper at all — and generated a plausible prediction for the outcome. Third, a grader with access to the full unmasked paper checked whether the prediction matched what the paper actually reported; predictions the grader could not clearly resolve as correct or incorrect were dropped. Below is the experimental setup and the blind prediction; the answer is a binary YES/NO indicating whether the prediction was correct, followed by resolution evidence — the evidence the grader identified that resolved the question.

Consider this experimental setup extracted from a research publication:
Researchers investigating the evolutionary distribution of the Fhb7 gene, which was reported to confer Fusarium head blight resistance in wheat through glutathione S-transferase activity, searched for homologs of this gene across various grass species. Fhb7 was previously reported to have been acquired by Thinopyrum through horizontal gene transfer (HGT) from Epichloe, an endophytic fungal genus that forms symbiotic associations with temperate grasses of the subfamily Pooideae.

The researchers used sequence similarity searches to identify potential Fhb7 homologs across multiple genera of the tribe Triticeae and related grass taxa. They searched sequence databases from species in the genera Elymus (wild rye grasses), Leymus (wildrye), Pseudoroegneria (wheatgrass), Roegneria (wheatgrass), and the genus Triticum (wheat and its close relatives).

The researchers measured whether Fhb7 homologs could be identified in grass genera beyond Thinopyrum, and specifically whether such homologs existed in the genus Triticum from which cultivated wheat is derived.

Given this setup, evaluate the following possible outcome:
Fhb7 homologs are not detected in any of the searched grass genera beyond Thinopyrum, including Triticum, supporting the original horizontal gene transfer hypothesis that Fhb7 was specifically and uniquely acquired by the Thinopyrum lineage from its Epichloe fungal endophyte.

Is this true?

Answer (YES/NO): NO